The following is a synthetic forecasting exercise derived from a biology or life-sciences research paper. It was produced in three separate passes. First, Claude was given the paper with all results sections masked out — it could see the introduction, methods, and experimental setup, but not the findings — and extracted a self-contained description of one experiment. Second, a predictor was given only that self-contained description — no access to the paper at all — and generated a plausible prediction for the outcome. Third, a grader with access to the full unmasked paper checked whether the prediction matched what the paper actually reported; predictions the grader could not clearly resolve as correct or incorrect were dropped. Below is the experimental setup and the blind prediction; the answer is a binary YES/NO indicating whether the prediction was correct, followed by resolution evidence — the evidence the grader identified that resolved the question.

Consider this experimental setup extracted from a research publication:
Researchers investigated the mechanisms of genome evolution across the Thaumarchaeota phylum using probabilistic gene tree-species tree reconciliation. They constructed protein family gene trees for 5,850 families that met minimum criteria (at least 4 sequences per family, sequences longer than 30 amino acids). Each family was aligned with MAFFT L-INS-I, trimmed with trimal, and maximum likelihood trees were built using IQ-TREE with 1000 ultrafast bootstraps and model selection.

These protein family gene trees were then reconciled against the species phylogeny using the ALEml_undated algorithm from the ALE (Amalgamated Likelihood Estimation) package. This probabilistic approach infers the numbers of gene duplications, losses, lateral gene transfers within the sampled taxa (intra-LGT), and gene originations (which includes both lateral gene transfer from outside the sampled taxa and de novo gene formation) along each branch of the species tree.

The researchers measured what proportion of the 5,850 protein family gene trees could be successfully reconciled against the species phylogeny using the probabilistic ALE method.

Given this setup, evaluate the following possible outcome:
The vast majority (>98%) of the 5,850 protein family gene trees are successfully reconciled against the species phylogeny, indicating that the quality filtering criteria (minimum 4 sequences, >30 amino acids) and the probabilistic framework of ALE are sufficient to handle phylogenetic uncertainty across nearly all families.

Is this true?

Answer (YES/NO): NO